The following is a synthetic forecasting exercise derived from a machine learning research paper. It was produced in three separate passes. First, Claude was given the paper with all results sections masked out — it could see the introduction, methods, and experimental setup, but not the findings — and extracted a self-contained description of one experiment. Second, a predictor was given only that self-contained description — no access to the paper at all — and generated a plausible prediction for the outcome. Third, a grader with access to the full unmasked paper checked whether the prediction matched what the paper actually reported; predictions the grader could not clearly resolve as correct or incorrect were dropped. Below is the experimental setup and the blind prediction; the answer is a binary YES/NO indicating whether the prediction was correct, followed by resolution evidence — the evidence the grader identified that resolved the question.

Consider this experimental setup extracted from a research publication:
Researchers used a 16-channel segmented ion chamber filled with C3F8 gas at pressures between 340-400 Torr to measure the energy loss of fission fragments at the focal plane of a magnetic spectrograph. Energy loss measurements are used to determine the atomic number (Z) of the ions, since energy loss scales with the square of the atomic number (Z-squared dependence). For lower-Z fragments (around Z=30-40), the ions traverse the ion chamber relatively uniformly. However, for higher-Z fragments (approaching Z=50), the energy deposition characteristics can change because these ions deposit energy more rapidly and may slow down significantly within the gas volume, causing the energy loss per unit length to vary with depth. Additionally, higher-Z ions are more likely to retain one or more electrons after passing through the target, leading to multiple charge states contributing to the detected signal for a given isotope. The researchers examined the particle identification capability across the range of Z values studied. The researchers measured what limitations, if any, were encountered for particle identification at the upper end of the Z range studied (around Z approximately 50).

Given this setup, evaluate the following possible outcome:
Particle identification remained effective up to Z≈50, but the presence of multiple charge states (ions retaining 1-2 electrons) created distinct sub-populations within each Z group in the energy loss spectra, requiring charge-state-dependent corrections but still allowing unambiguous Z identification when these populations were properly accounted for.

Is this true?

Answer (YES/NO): NO